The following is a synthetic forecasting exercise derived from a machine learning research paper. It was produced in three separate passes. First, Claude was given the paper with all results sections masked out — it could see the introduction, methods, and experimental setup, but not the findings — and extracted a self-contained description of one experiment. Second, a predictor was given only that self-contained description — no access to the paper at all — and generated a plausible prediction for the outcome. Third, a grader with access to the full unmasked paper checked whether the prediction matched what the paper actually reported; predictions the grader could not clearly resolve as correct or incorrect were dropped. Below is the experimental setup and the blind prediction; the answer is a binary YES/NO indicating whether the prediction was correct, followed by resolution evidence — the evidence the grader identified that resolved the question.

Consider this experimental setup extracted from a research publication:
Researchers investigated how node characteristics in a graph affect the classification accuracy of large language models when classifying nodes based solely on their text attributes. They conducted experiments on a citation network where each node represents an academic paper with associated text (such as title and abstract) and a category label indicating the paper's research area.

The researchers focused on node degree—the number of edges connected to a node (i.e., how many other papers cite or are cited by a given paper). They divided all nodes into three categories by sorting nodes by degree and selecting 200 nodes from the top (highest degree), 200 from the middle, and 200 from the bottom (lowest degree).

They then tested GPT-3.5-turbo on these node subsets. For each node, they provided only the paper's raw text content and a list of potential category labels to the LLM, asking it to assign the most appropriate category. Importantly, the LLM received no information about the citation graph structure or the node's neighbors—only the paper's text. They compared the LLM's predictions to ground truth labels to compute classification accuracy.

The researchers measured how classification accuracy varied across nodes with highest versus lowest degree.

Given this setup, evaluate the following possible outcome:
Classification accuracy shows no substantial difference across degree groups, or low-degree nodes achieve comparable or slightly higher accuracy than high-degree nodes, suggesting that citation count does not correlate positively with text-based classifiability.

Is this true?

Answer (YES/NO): NO